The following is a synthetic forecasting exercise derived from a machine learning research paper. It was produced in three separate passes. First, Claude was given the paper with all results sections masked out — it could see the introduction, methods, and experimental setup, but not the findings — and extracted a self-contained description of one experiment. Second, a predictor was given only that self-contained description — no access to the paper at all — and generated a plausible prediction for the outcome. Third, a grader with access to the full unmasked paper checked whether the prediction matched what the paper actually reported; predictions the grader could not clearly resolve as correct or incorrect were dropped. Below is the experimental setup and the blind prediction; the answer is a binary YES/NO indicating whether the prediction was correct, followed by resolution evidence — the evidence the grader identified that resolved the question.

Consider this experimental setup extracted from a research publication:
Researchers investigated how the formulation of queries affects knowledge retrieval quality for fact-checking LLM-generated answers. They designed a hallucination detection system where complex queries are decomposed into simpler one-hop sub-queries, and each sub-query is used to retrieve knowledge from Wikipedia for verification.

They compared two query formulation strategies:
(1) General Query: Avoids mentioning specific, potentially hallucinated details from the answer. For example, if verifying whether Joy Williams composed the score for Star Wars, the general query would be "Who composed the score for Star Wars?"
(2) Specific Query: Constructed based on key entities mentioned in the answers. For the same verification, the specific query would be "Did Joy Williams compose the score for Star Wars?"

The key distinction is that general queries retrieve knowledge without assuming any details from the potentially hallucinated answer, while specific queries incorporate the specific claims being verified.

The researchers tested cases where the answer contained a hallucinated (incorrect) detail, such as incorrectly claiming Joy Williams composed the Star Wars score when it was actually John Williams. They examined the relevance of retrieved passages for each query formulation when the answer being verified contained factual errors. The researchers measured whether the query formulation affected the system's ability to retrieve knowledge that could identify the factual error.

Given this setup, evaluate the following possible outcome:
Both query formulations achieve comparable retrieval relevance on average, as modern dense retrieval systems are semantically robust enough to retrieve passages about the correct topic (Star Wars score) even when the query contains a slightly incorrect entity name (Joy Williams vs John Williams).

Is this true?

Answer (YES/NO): NO